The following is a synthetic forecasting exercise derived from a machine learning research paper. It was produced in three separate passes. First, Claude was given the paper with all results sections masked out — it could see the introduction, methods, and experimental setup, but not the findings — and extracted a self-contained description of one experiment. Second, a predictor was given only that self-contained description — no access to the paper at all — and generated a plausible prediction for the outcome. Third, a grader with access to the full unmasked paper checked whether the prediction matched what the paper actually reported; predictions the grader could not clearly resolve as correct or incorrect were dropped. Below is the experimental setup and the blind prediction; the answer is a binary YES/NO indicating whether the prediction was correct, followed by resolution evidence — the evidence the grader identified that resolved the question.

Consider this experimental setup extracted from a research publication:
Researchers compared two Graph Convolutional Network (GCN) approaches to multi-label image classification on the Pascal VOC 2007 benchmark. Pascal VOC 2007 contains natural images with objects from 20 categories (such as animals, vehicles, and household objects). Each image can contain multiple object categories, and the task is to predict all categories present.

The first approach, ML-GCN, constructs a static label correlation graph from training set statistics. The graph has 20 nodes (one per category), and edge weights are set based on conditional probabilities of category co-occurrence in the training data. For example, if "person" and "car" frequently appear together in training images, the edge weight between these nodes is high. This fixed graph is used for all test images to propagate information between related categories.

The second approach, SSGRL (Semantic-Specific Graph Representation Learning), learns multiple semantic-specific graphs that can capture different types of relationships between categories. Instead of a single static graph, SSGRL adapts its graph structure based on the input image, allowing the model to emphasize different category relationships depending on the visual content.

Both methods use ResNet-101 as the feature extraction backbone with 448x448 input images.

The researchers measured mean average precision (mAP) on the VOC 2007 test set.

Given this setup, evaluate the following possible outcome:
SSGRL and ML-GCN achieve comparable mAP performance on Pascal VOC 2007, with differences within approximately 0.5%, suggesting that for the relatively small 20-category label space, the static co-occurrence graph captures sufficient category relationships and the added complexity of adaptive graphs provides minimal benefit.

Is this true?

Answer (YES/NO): NO